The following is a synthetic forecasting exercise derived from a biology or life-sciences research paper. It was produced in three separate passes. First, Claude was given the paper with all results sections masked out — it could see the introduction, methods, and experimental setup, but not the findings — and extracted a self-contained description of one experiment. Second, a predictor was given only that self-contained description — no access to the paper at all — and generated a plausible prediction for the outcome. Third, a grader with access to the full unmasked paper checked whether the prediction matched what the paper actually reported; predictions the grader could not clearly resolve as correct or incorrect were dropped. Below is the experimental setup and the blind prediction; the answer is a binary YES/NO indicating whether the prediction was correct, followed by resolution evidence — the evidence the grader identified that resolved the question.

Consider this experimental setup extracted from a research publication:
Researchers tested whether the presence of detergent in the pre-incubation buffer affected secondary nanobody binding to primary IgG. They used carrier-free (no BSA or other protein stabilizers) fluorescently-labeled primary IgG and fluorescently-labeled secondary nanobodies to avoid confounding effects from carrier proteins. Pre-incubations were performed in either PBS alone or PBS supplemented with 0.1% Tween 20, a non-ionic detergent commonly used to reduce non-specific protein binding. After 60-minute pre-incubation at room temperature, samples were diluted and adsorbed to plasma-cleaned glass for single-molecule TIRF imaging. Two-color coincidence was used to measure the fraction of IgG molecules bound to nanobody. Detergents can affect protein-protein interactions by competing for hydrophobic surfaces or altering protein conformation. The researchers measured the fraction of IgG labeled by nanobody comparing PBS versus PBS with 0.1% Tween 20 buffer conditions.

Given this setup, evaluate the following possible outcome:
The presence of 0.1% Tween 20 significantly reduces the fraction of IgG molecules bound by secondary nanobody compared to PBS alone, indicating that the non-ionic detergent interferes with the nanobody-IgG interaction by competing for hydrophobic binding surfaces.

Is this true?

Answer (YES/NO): NO